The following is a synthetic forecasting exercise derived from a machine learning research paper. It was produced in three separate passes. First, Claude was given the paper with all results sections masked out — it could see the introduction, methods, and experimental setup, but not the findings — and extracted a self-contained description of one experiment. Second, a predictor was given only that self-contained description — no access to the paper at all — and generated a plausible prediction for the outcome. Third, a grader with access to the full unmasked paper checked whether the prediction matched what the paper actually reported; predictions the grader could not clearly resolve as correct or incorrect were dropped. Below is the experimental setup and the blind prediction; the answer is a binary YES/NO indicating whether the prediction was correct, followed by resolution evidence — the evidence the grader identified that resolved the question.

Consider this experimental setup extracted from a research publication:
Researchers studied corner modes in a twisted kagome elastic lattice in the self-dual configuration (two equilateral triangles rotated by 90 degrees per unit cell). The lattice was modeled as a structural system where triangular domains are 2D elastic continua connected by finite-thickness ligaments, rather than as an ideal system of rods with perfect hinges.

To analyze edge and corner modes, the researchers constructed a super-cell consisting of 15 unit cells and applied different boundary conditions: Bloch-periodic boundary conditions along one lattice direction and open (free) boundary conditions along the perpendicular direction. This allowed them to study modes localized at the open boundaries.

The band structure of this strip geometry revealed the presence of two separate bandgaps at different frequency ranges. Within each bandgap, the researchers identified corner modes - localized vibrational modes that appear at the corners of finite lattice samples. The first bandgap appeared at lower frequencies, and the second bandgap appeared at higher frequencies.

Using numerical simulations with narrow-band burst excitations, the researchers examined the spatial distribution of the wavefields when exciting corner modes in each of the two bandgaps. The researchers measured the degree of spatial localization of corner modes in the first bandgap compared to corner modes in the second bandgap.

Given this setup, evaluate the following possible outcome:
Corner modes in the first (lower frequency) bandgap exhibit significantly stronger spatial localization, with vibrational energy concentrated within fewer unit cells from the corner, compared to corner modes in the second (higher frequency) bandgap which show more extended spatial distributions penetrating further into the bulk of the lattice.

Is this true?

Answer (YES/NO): NO